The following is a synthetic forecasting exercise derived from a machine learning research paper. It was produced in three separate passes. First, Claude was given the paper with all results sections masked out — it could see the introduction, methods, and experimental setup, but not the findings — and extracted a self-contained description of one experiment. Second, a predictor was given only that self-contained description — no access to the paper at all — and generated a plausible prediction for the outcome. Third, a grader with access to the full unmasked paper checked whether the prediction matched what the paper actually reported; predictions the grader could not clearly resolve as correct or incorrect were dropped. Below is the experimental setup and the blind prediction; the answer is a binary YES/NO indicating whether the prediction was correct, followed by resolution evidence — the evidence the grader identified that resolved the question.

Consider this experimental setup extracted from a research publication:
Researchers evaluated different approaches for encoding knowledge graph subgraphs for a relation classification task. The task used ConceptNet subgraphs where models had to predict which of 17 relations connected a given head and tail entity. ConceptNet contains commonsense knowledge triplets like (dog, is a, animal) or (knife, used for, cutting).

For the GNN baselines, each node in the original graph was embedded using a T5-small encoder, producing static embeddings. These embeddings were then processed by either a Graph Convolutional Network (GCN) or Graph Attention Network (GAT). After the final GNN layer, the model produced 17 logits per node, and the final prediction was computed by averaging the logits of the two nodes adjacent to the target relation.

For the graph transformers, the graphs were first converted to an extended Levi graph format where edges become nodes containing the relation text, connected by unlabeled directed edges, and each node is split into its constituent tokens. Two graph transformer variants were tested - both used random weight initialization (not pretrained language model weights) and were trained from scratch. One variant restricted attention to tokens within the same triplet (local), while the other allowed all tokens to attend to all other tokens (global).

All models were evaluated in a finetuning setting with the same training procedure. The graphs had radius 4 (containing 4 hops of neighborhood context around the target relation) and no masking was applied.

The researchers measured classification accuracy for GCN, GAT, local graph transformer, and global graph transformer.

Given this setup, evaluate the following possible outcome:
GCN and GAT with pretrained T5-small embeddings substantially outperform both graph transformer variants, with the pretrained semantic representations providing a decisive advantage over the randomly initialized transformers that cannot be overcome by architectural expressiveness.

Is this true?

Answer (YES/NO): YES